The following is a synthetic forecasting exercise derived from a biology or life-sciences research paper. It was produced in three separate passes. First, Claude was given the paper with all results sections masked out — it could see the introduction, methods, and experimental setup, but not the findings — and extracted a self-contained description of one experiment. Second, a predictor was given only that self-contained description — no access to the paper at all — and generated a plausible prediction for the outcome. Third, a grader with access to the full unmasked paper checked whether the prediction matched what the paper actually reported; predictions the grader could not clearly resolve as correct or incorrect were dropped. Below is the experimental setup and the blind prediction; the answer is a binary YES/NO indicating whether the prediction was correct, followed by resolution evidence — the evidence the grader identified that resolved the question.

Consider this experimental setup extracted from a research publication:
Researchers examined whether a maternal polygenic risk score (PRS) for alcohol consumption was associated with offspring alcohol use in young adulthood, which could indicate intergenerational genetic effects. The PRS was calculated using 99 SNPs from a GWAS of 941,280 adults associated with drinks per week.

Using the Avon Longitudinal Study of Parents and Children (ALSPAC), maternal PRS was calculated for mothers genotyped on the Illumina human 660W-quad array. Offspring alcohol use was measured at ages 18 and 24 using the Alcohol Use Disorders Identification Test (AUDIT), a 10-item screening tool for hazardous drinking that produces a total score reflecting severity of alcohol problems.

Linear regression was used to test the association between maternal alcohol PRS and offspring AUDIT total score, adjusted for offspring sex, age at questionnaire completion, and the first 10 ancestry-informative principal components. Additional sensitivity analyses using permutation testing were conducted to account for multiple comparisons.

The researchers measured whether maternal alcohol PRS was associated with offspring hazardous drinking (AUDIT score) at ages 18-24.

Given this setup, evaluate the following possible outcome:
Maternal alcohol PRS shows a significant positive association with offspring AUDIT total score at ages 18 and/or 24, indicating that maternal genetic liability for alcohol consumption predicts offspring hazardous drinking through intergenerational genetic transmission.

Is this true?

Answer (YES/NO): NO